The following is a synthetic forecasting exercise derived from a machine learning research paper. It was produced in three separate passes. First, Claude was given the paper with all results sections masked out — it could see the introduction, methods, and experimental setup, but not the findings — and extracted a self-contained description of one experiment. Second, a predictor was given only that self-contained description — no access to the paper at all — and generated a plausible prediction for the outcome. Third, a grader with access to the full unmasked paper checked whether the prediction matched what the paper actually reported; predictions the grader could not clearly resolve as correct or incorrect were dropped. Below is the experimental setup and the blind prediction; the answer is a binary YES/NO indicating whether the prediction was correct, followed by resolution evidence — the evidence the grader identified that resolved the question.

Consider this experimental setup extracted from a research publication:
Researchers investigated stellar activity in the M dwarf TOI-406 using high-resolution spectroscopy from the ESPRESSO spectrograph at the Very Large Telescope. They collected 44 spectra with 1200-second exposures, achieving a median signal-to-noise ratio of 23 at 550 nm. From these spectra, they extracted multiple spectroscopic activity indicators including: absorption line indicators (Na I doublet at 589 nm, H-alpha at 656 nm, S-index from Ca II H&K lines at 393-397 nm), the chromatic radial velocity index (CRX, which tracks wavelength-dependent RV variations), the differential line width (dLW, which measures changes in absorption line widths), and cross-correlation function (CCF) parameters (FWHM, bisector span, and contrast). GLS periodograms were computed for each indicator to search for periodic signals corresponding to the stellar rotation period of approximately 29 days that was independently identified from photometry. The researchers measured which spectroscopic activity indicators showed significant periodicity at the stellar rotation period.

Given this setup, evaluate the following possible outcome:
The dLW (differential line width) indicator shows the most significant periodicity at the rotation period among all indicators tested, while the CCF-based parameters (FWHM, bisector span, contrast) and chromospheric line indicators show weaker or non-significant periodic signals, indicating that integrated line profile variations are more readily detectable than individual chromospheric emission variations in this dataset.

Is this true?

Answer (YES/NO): NO